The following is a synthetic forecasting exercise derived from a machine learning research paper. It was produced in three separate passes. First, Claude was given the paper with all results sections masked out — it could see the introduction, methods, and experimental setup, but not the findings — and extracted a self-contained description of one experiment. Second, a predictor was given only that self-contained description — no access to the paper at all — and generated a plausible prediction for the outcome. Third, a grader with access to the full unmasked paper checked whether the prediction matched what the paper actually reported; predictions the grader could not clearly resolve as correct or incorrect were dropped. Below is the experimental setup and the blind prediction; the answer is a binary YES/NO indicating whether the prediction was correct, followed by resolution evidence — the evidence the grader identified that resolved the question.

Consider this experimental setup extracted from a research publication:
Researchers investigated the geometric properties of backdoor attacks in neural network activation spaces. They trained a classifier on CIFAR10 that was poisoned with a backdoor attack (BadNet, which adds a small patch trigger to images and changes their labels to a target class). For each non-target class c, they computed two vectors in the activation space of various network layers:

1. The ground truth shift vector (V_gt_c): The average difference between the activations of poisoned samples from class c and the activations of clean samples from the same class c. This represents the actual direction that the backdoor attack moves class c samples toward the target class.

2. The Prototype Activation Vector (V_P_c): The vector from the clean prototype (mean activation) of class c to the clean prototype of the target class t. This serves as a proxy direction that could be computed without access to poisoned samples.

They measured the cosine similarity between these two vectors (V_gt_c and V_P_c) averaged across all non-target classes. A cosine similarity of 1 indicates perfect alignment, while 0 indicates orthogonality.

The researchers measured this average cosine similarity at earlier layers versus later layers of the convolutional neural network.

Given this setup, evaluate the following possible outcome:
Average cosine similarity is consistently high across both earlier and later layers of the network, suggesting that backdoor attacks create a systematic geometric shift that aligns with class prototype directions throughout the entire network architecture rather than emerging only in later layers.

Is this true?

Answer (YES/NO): NO